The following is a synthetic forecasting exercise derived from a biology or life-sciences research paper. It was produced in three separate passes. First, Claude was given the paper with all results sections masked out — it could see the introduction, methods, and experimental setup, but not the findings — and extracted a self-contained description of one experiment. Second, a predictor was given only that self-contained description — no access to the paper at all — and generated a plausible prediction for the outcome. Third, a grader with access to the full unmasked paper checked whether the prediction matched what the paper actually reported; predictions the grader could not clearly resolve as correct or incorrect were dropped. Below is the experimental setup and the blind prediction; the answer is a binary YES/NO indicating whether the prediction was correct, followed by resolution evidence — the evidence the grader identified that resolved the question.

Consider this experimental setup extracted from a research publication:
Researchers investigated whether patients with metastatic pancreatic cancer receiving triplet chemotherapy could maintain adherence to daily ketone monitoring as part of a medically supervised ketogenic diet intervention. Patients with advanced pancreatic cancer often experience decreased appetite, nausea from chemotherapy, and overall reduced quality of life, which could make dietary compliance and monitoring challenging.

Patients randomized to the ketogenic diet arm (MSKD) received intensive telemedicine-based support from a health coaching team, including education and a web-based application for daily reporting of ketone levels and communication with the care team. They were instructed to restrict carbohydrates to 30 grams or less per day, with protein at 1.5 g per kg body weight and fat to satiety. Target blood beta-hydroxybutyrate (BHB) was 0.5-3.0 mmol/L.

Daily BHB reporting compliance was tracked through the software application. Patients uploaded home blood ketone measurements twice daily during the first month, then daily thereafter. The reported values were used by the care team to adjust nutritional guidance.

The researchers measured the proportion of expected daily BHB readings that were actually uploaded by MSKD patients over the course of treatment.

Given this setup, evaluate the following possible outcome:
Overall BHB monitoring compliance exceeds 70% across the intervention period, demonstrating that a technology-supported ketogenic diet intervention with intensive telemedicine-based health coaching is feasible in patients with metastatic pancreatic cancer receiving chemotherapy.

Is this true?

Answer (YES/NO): NO